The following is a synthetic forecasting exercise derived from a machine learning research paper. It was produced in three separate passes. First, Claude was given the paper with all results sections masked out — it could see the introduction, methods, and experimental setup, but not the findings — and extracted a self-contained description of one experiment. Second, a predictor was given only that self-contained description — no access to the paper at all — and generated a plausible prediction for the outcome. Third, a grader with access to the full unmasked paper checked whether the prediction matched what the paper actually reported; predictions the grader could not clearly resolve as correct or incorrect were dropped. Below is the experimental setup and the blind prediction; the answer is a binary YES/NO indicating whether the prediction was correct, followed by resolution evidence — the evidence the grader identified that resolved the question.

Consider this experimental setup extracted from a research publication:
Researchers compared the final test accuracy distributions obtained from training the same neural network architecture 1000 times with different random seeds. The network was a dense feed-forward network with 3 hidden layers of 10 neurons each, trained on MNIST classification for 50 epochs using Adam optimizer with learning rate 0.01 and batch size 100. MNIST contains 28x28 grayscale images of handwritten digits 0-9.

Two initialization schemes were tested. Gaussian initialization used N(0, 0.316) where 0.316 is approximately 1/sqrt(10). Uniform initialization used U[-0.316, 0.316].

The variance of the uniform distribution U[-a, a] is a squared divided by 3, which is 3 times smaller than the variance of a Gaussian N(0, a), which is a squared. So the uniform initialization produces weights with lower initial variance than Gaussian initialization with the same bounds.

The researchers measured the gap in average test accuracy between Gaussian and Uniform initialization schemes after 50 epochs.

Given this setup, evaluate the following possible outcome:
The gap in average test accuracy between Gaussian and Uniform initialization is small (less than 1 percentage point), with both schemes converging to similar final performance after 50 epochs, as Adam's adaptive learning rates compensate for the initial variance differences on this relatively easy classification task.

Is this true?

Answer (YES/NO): YES